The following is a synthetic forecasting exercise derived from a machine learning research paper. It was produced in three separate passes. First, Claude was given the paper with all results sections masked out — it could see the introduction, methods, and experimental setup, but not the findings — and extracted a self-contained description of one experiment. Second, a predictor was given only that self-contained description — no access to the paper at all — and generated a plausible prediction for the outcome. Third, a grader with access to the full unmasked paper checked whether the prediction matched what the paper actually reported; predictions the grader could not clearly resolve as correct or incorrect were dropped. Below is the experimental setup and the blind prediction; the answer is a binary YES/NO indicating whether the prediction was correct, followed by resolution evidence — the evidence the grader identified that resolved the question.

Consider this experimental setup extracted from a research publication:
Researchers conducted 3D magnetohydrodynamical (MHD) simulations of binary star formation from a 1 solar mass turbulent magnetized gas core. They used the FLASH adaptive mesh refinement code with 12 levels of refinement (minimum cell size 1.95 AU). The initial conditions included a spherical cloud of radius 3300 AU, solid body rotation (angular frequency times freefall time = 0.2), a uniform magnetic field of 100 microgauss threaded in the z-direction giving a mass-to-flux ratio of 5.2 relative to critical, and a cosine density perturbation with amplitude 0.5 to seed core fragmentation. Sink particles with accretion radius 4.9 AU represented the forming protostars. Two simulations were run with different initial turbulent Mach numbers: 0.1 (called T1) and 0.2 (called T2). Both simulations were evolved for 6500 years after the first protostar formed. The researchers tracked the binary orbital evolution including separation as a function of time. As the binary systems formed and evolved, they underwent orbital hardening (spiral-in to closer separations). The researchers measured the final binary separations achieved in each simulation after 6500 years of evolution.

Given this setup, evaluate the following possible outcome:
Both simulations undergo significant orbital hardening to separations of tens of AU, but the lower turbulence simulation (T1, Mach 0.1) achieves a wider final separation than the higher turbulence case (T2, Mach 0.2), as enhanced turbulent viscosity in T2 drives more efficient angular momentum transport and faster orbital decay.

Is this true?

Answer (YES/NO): NO